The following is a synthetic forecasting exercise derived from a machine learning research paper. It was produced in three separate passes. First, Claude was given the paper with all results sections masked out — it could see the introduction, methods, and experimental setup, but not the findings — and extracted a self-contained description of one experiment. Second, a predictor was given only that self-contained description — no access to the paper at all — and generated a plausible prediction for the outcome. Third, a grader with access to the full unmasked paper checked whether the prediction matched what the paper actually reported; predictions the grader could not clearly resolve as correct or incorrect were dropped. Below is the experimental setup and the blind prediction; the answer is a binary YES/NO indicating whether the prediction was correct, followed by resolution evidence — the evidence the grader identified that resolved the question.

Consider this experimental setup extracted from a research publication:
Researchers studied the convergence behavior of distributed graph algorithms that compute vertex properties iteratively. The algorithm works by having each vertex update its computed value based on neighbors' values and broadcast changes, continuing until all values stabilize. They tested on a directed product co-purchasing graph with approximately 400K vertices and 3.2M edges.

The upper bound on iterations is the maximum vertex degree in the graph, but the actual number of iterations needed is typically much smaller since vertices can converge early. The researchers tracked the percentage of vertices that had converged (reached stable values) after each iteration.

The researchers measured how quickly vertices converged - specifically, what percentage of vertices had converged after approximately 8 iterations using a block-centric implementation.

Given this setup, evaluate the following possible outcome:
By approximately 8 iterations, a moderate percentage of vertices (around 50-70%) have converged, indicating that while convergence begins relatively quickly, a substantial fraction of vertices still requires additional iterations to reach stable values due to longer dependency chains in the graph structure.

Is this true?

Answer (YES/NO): NO